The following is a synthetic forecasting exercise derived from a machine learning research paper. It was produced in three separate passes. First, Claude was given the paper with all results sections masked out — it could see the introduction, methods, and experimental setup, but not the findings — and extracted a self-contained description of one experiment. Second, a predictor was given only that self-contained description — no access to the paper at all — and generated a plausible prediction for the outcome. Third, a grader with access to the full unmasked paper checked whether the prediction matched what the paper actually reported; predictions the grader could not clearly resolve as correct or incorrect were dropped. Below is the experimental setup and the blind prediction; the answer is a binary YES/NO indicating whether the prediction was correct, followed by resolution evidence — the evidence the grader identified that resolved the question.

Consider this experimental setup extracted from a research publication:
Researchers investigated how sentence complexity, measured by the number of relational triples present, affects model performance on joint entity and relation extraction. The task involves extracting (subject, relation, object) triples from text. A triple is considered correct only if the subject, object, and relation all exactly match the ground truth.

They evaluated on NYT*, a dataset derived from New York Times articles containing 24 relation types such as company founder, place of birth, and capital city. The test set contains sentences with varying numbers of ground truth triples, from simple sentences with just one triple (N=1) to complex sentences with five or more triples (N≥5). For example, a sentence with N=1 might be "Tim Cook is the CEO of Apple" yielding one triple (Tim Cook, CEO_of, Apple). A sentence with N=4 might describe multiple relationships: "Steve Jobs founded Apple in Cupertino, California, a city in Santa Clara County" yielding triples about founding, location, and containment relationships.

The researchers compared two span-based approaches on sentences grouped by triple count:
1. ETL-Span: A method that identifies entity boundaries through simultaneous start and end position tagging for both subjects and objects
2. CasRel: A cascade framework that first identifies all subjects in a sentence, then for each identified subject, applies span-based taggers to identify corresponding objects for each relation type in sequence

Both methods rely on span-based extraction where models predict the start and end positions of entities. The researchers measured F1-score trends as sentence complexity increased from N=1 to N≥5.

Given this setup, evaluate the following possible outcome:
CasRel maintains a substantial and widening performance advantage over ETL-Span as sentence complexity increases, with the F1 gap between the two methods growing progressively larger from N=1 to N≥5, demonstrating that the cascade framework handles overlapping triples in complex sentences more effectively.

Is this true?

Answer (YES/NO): NO